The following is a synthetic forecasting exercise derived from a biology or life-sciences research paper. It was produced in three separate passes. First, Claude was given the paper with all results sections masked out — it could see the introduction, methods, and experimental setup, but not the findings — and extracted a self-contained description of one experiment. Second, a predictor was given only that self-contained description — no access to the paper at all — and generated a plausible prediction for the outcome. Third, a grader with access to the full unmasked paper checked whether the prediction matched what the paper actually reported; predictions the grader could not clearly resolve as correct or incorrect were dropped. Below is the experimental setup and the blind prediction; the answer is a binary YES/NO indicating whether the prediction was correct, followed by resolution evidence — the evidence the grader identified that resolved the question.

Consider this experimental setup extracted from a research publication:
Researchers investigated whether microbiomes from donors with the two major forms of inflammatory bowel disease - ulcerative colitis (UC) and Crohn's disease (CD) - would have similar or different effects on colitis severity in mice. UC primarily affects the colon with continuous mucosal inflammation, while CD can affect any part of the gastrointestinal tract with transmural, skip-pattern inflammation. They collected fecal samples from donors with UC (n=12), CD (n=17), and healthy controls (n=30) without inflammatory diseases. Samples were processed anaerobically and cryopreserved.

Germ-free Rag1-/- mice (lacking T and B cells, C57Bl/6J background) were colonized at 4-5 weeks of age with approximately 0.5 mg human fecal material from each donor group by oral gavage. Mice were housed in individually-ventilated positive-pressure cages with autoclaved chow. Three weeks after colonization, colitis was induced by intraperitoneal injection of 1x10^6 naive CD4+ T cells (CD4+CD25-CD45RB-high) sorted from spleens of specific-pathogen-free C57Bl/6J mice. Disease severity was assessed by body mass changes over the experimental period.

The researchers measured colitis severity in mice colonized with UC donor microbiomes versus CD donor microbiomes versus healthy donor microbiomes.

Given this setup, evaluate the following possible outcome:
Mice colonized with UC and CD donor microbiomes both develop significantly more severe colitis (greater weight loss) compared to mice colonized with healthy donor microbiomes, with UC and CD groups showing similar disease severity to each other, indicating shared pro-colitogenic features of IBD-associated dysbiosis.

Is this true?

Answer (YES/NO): YES